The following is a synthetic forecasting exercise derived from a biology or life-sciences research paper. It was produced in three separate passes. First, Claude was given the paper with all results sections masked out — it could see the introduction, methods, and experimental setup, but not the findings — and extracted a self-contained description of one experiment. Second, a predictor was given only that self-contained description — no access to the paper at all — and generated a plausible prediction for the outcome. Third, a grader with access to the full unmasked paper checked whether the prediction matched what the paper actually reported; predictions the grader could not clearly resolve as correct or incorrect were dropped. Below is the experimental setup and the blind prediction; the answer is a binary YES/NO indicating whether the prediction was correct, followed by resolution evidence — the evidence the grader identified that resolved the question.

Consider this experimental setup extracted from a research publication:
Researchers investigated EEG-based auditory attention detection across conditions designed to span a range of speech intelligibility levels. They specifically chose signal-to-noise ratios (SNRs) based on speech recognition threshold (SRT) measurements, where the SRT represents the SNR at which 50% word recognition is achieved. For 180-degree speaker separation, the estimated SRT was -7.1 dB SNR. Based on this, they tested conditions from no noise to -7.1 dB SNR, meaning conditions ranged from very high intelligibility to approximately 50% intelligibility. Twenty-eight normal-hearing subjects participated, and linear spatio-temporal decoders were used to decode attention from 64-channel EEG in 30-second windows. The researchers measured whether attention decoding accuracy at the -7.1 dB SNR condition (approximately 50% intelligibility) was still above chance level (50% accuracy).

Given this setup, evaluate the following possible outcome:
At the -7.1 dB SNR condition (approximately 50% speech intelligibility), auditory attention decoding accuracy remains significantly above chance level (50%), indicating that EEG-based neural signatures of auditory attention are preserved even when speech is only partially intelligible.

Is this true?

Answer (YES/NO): YES